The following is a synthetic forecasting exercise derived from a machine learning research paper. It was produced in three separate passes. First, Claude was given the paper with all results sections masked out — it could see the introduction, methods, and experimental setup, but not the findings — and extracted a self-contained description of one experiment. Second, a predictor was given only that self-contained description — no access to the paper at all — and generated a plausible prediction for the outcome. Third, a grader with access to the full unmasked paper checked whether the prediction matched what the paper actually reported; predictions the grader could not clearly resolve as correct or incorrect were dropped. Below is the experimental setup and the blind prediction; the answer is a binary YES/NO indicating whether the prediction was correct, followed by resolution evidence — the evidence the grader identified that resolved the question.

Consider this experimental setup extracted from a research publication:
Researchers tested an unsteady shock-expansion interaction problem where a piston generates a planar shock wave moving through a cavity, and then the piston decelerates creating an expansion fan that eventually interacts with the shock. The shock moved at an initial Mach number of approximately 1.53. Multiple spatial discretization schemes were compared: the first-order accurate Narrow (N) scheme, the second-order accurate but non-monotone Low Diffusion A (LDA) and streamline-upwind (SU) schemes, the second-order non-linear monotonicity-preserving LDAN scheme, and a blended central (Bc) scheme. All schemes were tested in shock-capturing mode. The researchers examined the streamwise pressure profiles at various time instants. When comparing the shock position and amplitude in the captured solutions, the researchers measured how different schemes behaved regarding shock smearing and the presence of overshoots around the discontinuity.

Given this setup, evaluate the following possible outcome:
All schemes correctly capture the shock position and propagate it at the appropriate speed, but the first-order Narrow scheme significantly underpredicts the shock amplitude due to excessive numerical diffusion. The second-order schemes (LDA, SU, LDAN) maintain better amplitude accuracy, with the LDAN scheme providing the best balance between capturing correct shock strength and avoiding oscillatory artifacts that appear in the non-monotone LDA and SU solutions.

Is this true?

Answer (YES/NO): NO